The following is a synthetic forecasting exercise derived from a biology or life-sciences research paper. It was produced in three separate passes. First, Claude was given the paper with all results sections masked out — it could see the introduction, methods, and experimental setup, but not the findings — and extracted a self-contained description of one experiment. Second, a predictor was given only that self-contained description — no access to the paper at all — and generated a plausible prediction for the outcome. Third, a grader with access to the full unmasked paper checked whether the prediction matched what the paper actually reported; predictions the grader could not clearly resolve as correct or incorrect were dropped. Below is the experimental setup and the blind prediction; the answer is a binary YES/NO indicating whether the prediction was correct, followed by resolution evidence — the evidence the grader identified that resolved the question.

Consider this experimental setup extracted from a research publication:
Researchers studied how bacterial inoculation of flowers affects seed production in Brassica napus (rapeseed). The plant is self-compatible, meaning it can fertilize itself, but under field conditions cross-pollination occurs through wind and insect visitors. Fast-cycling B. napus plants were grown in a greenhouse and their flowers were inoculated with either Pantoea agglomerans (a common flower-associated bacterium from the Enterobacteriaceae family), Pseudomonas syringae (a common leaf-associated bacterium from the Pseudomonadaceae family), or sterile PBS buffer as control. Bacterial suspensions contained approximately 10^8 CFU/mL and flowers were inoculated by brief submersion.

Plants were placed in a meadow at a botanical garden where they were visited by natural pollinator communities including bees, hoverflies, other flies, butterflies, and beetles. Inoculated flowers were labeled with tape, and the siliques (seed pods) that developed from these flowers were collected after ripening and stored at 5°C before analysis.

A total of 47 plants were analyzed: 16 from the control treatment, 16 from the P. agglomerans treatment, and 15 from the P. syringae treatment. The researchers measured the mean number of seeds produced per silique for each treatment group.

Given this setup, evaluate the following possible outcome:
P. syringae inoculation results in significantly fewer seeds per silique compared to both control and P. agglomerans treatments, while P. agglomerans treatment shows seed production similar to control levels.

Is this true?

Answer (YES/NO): NO